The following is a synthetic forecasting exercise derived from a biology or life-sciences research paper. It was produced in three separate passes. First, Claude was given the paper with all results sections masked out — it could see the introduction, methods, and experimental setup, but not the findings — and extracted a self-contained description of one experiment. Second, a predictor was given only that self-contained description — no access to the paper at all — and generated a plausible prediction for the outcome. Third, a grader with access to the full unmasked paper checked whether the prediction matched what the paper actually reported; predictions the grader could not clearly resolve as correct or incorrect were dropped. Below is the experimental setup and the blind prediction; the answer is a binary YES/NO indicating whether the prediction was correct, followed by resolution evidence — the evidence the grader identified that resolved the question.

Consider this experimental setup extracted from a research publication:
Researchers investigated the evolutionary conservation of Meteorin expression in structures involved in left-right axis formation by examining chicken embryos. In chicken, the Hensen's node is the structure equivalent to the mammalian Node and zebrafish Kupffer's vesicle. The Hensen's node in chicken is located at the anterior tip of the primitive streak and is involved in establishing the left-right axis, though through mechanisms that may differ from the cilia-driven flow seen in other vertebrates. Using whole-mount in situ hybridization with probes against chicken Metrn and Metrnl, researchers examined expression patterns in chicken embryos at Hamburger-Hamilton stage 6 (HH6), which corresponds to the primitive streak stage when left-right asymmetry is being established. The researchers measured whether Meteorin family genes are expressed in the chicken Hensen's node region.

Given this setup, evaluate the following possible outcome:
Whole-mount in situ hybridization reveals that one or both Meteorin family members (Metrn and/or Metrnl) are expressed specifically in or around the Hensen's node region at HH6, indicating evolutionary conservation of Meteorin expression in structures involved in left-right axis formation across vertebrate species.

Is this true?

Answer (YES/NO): YES